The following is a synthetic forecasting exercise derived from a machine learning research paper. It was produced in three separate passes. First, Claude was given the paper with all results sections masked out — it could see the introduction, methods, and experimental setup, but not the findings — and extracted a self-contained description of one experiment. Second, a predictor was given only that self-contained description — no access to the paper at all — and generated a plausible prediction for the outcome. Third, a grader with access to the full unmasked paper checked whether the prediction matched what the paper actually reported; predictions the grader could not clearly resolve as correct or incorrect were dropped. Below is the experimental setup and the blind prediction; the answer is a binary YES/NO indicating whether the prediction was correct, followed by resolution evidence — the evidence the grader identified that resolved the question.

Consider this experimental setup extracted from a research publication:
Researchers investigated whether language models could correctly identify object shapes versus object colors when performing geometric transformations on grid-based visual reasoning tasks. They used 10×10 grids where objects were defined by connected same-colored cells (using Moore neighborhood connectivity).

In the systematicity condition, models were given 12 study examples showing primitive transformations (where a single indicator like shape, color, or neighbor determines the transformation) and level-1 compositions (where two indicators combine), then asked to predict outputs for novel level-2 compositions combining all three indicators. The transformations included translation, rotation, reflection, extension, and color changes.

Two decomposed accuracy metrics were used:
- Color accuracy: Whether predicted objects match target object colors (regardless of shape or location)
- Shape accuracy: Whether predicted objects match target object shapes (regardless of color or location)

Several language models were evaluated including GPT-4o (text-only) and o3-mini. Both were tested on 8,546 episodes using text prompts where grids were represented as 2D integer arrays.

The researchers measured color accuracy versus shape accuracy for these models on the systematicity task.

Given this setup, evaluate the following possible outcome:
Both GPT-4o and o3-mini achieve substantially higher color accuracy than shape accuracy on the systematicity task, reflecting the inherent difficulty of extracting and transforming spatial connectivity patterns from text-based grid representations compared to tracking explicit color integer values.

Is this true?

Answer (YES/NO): YES